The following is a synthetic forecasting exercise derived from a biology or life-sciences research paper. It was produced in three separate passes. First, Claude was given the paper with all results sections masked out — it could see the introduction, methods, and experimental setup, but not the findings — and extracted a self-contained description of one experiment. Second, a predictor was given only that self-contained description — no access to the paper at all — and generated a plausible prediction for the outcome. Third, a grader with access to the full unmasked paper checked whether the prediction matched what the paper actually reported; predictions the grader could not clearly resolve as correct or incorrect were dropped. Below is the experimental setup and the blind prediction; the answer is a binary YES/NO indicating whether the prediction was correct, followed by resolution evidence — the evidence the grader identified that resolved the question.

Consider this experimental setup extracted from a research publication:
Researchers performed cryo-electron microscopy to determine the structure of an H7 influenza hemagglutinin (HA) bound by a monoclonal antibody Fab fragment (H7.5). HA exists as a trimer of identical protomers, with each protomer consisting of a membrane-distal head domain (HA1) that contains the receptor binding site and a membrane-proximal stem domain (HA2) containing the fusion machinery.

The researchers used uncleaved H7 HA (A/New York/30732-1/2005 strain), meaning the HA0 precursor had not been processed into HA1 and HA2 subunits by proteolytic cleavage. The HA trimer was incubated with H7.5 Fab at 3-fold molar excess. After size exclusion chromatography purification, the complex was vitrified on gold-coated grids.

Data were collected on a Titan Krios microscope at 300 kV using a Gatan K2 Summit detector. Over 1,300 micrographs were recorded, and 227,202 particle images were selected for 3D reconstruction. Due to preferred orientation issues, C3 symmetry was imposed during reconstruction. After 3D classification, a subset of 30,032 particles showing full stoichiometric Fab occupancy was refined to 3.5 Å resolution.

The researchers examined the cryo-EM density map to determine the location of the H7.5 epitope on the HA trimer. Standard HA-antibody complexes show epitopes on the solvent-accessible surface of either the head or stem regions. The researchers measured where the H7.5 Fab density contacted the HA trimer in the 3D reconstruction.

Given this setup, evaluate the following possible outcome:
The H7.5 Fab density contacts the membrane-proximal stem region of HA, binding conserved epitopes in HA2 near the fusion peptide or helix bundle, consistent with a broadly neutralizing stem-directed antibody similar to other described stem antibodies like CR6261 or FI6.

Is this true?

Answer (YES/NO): NO